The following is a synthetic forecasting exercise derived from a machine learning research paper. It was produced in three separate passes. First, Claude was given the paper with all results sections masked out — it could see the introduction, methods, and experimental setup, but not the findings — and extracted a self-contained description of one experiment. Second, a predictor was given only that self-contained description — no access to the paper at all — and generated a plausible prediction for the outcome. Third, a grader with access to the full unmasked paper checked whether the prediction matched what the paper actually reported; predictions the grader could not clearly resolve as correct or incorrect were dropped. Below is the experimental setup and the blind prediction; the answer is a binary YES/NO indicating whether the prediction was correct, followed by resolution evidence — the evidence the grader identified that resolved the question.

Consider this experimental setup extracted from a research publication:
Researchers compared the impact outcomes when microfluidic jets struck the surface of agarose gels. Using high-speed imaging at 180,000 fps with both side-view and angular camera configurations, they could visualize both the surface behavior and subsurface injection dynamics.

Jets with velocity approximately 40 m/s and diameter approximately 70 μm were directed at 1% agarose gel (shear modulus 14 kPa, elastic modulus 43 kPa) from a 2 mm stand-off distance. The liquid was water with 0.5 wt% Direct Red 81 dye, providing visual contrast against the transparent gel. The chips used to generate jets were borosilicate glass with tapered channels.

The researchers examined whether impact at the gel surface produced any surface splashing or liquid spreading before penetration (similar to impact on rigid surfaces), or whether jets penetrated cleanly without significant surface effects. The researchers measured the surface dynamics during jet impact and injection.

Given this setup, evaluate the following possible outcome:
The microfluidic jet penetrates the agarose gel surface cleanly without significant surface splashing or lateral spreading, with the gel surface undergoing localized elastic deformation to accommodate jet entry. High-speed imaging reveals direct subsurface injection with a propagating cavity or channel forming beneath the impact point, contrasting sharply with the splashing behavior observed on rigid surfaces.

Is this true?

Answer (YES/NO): NO